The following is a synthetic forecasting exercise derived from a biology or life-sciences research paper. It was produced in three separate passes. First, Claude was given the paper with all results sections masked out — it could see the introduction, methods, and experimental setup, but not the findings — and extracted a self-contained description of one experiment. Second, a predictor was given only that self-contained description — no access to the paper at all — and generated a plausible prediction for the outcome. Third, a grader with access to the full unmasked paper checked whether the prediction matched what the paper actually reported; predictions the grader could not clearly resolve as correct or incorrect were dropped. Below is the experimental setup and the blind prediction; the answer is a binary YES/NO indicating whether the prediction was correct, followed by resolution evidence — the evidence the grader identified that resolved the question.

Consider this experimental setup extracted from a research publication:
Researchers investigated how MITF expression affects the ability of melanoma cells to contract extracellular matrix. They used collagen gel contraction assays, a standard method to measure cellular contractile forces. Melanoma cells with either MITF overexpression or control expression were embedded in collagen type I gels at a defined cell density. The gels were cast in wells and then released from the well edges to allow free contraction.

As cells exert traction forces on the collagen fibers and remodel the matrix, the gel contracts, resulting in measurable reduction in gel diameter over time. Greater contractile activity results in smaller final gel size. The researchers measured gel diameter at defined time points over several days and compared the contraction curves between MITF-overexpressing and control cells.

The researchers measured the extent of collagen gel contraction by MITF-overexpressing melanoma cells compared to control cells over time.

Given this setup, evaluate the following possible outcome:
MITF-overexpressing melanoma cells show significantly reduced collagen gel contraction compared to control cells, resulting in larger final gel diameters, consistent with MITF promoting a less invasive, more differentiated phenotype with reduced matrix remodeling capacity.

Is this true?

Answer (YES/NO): YES